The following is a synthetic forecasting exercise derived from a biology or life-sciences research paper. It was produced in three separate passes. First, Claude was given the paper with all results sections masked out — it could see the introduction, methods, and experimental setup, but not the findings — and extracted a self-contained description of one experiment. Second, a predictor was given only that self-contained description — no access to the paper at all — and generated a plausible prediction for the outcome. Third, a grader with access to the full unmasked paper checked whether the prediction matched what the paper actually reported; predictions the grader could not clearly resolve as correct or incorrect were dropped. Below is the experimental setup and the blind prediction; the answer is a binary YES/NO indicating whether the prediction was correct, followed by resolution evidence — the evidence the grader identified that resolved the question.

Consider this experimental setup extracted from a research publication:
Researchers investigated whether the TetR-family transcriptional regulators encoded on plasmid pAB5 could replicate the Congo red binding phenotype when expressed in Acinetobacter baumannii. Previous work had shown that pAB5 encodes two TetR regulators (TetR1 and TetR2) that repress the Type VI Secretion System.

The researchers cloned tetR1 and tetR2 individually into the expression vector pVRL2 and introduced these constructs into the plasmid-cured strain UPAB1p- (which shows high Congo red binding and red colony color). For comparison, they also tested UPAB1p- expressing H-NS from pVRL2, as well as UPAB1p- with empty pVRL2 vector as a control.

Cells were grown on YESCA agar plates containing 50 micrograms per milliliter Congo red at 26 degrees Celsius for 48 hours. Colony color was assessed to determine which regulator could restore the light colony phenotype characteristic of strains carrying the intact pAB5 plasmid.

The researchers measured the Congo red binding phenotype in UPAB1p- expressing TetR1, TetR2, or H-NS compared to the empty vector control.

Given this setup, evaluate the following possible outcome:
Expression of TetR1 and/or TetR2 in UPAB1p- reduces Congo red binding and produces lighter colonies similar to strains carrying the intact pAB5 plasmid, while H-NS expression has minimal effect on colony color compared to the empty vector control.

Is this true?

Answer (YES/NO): NO